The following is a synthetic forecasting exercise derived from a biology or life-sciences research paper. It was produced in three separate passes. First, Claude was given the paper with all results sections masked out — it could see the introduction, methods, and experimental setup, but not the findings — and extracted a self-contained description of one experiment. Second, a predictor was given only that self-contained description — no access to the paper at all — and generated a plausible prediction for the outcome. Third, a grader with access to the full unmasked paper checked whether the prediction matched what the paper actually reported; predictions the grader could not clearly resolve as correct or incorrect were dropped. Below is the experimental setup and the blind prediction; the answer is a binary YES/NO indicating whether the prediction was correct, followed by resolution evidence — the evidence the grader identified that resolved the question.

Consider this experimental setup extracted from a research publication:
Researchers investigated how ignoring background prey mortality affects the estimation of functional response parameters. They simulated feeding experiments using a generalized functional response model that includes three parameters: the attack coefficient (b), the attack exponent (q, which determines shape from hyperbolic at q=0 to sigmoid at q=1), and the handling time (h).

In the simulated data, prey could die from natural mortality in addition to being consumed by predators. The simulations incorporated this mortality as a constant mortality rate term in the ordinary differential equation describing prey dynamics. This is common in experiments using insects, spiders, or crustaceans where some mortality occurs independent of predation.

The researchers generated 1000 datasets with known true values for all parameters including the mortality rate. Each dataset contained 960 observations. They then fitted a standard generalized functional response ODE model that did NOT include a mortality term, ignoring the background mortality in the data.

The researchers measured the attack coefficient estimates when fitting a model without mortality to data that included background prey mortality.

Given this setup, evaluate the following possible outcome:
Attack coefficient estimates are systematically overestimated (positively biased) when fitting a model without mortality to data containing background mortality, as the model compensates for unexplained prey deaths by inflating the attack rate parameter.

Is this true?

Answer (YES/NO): YES